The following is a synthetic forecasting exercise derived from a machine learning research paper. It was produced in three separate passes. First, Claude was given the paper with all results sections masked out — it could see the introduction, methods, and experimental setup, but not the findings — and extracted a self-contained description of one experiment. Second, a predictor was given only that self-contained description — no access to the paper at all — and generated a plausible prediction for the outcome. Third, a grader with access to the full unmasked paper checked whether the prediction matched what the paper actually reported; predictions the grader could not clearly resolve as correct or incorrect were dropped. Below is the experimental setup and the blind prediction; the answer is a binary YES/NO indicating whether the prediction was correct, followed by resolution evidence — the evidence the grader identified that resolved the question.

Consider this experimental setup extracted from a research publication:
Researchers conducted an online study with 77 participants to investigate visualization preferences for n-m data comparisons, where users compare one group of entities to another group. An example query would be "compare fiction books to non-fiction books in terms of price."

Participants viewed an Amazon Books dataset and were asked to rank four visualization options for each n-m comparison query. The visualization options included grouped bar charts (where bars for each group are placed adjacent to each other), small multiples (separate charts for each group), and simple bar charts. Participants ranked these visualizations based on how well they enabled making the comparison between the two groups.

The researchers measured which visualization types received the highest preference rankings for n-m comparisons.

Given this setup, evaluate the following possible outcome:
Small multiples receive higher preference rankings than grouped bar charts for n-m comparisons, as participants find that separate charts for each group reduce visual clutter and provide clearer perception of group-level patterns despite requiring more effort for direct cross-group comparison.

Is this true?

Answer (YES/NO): NO